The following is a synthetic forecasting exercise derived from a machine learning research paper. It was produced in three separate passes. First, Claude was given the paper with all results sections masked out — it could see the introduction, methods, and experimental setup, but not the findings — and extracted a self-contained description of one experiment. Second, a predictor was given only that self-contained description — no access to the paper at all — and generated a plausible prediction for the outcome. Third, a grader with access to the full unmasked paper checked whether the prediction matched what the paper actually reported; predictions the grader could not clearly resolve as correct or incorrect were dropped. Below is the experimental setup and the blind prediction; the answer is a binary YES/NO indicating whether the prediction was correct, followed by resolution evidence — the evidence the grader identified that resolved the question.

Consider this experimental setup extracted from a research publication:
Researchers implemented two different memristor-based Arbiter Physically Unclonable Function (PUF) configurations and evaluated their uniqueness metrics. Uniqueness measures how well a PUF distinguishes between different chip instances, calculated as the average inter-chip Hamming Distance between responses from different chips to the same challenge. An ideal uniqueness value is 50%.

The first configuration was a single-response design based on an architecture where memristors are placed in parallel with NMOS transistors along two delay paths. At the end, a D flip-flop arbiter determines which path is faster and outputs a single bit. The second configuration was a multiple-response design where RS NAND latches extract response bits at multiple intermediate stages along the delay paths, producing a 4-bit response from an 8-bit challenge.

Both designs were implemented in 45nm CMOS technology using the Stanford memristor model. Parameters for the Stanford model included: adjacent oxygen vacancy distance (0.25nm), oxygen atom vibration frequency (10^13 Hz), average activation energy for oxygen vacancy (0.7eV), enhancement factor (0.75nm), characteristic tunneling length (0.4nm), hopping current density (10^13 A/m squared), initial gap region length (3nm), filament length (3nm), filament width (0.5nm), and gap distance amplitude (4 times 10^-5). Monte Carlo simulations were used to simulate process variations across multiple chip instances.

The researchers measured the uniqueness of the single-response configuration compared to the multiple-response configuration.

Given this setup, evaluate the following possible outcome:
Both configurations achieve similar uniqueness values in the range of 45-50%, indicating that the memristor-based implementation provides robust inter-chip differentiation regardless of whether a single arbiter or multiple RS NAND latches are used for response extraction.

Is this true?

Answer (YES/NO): NO